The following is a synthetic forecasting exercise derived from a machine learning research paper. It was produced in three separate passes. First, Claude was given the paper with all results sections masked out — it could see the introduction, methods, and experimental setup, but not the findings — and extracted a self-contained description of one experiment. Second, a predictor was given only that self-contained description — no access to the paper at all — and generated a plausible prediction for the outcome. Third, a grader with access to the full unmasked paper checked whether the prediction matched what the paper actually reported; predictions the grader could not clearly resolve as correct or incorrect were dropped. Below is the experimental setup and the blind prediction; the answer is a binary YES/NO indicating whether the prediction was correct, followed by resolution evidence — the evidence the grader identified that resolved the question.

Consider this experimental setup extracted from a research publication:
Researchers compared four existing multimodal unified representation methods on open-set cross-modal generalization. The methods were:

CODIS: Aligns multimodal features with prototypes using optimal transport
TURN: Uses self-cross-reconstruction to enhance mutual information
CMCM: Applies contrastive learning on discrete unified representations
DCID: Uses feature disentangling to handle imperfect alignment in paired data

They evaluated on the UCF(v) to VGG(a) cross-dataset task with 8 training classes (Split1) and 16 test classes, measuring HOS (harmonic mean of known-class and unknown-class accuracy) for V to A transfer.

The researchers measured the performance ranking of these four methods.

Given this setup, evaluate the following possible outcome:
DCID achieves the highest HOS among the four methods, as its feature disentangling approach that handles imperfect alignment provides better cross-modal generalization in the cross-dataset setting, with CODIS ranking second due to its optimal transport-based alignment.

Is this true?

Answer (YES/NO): NO